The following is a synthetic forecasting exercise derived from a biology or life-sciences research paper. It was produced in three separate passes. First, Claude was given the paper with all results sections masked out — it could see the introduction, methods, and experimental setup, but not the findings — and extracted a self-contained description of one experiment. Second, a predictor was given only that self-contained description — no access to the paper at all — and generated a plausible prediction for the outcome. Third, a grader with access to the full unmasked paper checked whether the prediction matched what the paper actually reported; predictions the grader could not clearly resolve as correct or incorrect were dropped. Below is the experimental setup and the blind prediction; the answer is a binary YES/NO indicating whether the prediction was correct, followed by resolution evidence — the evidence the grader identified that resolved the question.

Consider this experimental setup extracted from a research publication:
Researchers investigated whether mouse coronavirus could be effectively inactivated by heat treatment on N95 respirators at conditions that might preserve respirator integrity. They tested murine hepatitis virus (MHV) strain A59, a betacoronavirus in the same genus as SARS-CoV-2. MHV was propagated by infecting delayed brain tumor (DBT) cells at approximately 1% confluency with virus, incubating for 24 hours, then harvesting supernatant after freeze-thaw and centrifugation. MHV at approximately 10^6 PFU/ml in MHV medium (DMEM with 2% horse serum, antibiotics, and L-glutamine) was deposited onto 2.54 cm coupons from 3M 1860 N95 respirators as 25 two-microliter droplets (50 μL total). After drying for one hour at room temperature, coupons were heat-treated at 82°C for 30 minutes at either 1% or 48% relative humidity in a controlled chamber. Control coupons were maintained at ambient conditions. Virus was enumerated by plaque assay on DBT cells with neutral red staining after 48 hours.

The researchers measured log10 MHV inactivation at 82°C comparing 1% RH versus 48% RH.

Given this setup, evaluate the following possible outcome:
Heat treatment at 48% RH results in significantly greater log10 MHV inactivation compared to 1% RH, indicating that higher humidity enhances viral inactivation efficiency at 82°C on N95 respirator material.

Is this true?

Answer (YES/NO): YES